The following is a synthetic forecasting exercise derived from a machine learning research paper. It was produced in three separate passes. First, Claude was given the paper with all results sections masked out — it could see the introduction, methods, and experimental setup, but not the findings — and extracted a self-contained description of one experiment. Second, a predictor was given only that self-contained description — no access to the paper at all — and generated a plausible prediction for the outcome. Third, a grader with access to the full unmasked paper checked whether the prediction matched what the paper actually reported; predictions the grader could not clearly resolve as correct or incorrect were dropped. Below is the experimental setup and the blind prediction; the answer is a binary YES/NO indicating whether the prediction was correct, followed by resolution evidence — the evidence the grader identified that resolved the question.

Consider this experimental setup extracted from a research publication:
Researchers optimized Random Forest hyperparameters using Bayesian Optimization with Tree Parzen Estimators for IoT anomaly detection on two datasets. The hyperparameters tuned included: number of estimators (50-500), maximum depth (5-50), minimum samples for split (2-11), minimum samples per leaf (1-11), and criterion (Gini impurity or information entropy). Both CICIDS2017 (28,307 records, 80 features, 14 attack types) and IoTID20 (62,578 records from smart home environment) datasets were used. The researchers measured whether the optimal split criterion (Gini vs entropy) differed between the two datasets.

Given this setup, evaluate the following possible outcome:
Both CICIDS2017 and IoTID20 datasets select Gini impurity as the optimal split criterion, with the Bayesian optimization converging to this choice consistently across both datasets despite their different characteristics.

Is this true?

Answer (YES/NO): NO